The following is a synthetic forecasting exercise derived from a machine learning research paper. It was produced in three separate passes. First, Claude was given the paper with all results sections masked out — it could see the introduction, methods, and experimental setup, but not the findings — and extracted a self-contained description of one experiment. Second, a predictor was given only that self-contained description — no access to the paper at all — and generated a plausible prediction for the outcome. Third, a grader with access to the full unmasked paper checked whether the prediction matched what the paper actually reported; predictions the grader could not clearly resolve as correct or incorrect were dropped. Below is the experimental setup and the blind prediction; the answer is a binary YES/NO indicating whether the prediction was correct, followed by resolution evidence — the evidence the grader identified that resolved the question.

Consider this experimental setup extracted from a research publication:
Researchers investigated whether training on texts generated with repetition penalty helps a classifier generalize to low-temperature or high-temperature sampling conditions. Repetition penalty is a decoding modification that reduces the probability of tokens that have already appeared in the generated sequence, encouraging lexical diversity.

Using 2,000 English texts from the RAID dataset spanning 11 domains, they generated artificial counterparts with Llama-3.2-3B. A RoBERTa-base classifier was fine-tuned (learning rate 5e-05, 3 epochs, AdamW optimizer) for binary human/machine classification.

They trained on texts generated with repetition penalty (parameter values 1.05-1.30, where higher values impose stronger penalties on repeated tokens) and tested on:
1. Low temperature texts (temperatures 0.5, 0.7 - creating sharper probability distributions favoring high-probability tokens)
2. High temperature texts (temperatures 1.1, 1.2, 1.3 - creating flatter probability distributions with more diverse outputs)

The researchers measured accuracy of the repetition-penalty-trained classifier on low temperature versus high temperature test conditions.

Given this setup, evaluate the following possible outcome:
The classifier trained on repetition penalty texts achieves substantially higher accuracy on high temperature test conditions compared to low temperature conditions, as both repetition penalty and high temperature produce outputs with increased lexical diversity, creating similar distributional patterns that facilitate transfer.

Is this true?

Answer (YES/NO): YES